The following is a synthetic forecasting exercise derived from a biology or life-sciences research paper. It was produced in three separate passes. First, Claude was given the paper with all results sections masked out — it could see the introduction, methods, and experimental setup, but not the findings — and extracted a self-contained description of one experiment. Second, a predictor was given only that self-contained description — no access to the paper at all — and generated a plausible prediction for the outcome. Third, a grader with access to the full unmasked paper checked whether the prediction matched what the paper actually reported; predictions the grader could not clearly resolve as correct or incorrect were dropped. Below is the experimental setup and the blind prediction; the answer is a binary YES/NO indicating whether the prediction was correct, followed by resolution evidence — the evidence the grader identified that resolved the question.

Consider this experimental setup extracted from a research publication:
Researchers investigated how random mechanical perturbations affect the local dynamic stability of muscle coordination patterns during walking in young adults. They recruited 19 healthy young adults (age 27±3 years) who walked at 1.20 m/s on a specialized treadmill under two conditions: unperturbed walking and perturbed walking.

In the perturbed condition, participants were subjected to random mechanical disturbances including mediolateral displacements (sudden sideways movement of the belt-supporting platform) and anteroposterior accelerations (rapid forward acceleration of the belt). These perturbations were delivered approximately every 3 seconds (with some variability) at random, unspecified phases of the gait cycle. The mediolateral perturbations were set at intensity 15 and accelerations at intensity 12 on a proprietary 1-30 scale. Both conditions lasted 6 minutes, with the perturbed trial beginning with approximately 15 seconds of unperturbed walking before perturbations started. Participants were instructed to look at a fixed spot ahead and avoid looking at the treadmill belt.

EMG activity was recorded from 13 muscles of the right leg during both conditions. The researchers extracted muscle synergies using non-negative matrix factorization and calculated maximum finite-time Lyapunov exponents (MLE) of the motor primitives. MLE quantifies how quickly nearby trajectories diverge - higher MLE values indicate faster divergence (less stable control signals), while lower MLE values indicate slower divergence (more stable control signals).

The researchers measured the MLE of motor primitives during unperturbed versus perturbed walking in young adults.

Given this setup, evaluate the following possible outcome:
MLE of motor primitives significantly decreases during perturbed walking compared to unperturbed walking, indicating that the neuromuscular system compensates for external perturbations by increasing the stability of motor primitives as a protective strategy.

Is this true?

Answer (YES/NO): YES